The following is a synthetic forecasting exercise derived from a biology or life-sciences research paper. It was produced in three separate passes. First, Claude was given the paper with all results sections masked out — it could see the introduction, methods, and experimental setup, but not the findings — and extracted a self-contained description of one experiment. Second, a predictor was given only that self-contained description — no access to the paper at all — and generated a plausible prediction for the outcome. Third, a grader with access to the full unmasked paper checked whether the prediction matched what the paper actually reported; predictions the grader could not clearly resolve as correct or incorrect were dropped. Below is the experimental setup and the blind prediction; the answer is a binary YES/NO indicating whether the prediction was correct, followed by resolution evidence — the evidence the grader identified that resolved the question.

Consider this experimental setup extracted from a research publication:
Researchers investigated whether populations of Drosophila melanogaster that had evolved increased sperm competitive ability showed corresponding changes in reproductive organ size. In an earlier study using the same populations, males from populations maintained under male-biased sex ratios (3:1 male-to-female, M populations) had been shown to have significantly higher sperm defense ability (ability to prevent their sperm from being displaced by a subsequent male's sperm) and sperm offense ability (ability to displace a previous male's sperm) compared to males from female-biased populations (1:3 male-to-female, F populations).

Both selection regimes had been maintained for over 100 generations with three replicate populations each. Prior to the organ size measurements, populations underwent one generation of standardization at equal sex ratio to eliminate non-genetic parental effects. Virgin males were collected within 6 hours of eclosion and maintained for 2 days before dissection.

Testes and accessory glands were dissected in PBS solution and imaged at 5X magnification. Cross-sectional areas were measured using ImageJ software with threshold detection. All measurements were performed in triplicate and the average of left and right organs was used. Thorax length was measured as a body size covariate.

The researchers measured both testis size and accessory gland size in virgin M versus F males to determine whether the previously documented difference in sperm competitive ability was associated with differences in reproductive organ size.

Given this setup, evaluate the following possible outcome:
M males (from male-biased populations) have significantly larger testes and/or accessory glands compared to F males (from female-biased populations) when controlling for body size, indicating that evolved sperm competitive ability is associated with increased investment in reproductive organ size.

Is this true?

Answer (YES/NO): NO